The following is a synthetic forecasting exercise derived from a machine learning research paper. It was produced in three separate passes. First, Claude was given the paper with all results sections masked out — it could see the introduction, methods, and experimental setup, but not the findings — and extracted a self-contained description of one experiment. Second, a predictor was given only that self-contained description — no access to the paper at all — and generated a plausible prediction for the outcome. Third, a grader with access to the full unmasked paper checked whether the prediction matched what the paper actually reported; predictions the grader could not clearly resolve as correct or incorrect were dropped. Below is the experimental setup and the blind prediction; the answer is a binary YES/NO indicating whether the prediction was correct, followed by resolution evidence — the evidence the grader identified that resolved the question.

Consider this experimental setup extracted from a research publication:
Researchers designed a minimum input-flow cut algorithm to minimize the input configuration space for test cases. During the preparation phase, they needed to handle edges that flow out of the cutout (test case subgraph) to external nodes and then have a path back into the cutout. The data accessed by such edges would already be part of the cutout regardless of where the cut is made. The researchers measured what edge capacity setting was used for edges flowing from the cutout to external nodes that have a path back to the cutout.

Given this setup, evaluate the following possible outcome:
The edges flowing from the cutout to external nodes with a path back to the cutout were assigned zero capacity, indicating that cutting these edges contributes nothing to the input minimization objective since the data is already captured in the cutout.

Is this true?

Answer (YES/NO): YES